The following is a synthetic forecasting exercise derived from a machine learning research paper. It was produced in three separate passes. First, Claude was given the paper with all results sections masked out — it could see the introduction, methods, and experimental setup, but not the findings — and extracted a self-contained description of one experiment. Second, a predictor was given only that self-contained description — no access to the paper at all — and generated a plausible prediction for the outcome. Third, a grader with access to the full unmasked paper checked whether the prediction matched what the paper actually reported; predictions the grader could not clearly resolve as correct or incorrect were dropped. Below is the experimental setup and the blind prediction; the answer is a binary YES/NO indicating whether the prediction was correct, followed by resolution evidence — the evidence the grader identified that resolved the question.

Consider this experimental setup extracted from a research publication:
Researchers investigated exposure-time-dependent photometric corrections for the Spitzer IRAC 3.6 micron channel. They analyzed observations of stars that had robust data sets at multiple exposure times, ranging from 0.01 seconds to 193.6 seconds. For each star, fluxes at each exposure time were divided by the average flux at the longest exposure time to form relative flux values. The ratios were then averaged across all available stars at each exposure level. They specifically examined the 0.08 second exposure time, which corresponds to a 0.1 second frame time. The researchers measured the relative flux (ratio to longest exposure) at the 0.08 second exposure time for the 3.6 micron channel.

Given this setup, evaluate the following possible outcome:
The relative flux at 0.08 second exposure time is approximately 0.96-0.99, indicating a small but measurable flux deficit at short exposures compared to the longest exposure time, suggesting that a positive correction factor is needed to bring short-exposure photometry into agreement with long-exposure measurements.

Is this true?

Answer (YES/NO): NO